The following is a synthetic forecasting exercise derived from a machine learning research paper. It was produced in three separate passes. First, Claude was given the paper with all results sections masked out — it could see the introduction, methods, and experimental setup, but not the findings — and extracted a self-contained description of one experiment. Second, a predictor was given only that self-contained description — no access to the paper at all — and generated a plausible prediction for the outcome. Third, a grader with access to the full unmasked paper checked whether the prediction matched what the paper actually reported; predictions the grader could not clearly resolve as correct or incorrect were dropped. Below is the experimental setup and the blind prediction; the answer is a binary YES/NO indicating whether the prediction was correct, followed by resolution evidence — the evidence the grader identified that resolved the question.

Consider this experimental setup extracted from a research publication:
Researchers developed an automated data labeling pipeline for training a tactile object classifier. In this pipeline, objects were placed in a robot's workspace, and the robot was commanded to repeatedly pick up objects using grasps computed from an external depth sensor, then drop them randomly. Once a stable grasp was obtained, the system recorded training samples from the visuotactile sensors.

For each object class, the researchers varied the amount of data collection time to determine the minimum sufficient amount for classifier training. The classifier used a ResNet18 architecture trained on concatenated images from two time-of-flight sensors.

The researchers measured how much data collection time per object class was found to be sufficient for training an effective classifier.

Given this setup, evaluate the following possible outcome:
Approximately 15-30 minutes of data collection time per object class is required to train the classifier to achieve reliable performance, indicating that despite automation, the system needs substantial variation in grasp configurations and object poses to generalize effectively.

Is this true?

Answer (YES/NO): NO